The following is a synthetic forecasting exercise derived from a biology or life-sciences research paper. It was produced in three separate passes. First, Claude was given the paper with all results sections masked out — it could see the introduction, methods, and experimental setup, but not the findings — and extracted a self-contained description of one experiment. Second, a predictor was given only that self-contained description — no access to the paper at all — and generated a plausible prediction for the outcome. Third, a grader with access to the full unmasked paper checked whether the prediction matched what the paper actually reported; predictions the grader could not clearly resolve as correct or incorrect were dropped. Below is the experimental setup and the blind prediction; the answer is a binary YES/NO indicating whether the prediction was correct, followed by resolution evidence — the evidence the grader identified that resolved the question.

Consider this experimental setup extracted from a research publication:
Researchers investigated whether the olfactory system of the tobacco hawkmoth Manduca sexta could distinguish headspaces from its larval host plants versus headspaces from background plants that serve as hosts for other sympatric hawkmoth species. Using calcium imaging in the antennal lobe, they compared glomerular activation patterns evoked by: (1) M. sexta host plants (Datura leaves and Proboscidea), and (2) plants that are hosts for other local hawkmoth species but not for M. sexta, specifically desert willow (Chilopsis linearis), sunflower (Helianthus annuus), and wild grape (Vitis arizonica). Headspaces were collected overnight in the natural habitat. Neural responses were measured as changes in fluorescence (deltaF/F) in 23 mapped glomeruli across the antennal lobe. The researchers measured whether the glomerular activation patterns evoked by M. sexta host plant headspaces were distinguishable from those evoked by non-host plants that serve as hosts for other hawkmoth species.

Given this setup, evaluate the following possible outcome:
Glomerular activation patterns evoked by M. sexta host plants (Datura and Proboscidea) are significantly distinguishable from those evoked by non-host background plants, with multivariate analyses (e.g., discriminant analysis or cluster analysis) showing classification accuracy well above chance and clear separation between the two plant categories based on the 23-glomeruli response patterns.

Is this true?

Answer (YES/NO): YES